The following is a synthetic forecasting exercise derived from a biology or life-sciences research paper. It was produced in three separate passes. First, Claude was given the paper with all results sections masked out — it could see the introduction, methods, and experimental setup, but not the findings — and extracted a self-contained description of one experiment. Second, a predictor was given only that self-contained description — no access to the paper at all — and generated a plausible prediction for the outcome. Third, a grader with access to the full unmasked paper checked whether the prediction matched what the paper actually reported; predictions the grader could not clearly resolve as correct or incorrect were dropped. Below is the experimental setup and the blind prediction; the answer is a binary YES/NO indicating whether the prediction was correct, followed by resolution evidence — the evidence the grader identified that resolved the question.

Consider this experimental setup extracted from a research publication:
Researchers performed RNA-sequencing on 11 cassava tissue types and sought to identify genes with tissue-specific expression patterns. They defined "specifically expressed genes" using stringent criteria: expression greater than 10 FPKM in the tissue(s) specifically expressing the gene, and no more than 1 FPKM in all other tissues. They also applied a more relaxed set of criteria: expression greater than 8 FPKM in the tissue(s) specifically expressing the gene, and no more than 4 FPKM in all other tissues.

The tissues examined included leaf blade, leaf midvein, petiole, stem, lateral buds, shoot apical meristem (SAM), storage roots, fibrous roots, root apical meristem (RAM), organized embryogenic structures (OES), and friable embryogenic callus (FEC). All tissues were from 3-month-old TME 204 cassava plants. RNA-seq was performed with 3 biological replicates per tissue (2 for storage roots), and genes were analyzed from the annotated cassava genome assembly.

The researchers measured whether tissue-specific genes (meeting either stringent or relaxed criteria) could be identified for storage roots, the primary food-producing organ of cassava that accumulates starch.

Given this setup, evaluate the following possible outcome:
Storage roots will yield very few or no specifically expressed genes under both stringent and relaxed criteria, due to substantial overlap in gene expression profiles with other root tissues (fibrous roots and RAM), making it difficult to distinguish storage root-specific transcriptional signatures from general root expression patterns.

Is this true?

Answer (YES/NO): NO